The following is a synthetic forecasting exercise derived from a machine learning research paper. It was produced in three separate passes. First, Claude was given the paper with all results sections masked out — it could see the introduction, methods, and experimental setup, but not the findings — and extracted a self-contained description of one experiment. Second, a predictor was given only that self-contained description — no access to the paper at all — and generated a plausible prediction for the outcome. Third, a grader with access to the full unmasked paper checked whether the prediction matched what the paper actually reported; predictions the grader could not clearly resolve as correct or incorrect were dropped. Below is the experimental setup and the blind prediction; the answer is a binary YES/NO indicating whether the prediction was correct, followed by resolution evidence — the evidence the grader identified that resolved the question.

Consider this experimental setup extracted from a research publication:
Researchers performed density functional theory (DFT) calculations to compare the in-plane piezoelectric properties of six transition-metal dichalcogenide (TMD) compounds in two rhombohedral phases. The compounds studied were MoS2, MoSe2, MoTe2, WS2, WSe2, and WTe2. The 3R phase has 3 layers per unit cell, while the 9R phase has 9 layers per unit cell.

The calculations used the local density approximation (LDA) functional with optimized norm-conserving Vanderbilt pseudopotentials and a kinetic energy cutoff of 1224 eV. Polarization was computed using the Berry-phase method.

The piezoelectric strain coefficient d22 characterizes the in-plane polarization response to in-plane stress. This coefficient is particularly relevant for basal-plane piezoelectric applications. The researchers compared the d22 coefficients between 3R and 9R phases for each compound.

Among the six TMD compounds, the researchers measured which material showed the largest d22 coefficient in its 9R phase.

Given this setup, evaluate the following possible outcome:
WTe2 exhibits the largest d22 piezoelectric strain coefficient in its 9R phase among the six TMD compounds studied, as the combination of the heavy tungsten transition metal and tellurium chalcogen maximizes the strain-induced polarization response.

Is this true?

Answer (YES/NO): YES